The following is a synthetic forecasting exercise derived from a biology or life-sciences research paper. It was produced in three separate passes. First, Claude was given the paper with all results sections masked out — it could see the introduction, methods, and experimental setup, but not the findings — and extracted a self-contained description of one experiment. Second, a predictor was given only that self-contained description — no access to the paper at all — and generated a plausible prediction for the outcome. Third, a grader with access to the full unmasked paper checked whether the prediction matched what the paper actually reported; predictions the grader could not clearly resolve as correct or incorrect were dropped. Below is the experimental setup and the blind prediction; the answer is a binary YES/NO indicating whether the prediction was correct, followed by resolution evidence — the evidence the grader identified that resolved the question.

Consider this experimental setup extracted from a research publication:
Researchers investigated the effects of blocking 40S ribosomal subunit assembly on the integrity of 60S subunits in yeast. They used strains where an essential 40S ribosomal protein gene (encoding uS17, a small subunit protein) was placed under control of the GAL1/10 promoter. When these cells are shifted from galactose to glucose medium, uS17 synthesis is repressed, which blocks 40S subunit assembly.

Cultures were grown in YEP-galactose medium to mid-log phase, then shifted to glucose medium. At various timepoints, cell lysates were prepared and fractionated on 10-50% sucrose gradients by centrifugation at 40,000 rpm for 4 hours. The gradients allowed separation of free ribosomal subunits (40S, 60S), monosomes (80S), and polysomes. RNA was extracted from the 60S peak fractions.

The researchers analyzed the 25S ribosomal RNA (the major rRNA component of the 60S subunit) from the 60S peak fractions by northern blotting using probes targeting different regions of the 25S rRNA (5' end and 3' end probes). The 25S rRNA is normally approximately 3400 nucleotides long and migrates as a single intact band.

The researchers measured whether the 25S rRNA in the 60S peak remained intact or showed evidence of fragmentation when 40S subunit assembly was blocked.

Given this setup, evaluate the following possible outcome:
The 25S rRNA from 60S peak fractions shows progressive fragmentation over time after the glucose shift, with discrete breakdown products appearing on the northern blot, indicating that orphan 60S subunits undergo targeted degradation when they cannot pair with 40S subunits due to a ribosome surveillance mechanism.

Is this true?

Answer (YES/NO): YES